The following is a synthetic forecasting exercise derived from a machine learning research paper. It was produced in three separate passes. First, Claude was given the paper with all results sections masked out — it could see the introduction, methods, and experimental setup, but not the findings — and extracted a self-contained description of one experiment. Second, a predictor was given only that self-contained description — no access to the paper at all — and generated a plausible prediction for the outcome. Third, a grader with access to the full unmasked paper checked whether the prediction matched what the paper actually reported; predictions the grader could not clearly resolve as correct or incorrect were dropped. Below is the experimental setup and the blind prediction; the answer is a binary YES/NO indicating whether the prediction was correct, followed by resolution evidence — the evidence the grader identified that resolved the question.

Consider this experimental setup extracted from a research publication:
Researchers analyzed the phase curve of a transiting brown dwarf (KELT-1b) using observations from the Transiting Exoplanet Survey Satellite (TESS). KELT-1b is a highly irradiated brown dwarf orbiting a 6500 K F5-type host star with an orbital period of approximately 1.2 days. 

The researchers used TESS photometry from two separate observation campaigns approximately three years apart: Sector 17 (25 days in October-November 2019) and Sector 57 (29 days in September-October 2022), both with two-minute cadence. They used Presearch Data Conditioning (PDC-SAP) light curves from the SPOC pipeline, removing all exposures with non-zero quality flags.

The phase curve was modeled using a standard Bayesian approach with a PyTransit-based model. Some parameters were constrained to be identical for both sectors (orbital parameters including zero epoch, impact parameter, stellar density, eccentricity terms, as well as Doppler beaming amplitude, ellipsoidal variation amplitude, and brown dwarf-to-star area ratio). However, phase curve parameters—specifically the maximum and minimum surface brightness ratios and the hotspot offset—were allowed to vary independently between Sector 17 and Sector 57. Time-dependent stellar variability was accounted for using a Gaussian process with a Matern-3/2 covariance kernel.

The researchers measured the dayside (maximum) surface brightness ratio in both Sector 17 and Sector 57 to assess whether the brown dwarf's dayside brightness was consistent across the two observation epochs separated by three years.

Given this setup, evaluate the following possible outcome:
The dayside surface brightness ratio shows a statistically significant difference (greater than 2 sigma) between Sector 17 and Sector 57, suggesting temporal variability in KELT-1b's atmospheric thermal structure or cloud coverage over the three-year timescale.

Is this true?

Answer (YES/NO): YES